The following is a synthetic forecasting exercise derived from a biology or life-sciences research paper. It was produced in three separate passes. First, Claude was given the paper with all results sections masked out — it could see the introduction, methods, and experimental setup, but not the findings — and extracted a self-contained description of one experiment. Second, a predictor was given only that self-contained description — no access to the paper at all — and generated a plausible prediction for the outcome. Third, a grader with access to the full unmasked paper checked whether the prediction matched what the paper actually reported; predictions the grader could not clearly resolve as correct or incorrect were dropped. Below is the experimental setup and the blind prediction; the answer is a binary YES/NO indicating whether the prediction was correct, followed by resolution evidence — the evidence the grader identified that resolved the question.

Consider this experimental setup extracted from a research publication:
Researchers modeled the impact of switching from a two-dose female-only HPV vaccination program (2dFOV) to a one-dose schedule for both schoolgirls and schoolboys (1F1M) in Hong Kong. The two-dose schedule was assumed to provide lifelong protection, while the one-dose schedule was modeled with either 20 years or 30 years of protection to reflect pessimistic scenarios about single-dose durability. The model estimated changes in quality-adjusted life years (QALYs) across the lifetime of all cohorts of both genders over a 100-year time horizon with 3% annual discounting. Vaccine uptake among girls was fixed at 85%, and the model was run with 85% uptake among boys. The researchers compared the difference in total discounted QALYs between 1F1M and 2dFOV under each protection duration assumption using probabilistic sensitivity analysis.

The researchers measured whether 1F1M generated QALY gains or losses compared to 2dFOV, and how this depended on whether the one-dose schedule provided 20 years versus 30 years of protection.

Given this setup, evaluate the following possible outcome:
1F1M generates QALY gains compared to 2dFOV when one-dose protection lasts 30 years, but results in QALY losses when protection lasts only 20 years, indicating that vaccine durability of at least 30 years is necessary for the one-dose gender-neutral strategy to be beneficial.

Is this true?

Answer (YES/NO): NO